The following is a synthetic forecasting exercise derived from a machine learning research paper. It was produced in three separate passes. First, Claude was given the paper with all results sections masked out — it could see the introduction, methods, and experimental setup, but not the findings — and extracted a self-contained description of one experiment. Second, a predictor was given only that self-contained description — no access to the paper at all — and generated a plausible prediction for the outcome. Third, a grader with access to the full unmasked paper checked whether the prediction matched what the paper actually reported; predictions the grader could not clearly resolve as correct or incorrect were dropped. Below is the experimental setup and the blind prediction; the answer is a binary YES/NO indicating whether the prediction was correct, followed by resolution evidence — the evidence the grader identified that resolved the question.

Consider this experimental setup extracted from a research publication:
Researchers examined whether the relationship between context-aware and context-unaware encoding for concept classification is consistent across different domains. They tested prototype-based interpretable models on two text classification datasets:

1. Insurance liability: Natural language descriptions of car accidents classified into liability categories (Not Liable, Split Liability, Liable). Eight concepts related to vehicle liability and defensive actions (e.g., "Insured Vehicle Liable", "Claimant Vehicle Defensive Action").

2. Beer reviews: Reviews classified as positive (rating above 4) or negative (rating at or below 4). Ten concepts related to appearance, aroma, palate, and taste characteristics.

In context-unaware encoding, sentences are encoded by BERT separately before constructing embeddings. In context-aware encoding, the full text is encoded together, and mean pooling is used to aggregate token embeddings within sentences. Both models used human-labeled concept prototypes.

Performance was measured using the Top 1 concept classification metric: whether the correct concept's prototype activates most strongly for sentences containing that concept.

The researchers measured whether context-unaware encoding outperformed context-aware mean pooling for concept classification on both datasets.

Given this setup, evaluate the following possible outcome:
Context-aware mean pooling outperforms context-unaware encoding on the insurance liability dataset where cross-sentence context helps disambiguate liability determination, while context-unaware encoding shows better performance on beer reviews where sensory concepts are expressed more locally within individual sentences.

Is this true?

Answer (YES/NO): NO